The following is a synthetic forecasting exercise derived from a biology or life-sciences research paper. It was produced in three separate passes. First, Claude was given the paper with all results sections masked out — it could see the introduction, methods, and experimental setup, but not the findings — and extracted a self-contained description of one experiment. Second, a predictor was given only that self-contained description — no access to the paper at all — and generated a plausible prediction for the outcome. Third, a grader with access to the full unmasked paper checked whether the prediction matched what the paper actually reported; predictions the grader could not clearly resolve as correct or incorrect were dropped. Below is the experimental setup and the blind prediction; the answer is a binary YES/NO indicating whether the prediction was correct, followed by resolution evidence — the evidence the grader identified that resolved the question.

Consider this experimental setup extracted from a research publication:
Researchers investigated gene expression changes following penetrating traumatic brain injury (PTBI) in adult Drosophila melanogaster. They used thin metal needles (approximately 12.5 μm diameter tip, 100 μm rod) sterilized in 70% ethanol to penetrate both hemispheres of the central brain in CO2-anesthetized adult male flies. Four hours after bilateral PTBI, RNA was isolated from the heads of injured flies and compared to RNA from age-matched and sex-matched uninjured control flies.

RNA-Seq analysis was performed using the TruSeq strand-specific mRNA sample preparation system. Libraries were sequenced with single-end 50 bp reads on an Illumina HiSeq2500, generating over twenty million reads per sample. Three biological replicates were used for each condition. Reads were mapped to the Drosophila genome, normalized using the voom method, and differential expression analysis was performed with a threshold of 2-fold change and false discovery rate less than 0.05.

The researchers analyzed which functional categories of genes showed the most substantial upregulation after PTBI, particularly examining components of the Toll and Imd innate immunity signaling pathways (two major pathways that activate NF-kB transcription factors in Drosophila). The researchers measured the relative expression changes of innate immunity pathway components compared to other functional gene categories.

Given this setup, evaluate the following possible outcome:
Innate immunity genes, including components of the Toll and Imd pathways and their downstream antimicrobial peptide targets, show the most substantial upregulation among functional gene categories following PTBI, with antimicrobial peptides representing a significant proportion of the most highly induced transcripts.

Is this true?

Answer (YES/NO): YES